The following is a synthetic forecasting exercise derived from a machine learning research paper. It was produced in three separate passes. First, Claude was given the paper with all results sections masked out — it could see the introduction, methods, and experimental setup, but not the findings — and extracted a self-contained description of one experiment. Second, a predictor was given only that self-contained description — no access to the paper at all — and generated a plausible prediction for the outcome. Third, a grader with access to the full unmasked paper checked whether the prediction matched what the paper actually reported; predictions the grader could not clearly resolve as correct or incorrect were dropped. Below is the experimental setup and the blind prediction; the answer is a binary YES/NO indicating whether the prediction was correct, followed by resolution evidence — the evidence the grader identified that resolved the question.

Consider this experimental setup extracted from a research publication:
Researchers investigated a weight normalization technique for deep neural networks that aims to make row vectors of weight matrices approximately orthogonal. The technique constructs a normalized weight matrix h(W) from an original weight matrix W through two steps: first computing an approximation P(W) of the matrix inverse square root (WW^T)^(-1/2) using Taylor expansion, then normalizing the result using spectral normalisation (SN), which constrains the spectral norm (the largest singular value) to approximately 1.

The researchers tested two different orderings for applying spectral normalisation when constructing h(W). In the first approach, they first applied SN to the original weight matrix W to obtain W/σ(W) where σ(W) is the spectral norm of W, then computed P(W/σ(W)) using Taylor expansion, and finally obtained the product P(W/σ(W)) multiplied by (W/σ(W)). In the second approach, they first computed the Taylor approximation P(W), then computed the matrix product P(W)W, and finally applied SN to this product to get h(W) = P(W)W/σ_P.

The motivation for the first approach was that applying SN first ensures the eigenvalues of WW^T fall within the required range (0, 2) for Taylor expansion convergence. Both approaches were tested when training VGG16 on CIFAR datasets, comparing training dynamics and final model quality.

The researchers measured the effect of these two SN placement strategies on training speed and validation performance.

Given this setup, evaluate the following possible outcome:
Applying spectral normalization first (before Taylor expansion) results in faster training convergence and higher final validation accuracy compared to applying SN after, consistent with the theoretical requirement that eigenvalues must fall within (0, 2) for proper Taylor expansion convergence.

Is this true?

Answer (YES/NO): NO